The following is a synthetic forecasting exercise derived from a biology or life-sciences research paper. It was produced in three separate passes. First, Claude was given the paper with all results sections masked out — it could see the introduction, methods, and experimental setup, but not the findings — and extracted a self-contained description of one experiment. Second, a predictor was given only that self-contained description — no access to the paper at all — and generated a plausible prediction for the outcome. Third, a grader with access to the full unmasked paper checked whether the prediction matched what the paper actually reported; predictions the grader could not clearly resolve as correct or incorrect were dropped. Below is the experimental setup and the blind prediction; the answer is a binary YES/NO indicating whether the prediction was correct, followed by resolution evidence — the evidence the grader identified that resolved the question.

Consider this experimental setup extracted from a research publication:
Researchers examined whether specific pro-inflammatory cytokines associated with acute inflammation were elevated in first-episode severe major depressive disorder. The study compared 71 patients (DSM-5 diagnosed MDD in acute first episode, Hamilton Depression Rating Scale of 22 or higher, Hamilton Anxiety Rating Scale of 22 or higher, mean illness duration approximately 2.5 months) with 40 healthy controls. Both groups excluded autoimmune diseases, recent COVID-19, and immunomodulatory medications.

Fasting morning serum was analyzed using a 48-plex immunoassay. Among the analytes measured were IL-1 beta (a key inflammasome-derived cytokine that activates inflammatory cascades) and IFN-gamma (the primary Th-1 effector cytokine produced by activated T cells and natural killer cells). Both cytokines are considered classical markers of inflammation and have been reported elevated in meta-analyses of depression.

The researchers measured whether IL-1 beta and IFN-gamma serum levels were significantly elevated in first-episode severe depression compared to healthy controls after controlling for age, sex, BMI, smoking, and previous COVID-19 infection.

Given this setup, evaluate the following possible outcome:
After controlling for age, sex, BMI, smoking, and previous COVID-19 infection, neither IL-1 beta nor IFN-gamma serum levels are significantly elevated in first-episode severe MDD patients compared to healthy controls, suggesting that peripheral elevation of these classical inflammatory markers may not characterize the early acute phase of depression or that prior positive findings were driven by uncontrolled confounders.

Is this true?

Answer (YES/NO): YES